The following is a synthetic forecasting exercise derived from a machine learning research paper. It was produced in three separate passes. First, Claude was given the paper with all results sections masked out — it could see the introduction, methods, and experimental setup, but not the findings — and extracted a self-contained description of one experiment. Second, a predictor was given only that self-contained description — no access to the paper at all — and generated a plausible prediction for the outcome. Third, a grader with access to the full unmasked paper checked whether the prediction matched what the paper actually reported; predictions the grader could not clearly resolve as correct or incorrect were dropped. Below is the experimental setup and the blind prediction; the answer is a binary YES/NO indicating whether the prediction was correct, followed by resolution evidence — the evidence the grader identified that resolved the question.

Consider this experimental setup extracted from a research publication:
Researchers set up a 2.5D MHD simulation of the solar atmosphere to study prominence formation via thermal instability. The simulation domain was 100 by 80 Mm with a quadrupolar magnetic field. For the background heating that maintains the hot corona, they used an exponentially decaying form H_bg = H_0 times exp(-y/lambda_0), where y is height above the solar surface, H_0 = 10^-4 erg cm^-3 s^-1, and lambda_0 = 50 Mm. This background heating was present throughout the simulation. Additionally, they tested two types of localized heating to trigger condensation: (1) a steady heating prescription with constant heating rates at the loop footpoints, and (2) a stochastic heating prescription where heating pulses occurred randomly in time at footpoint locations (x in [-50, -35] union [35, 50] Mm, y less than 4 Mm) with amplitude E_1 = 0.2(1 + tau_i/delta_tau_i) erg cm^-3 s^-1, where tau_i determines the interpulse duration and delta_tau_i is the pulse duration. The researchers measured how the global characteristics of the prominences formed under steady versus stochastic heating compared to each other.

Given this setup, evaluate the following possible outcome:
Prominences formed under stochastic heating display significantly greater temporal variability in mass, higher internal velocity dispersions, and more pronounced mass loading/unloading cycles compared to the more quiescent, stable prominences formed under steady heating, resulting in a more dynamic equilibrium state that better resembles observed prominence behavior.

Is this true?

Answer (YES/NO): NO